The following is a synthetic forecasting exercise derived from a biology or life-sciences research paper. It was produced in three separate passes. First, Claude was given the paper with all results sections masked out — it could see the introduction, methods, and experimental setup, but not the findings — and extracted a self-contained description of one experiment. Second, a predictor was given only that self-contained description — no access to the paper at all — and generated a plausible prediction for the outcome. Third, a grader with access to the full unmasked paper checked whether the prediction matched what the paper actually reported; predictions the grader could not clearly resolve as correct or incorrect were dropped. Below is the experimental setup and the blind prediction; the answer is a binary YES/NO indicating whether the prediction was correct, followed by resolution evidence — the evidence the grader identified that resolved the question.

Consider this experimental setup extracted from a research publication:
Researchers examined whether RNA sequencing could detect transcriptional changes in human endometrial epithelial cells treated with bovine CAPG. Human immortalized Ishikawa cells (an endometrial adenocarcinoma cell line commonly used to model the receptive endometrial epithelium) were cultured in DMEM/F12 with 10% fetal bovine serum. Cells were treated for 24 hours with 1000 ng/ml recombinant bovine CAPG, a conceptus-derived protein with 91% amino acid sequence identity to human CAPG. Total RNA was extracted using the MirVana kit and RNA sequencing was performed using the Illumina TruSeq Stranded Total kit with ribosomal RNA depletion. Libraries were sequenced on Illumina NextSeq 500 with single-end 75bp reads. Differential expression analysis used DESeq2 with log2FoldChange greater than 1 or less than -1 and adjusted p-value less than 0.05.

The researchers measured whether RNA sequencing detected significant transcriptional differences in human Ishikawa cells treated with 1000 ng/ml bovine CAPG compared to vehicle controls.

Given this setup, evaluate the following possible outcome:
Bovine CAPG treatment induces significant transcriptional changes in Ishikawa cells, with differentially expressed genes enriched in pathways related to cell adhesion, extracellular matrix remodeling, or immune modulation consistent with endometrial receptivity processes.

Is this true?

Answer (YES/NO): NO